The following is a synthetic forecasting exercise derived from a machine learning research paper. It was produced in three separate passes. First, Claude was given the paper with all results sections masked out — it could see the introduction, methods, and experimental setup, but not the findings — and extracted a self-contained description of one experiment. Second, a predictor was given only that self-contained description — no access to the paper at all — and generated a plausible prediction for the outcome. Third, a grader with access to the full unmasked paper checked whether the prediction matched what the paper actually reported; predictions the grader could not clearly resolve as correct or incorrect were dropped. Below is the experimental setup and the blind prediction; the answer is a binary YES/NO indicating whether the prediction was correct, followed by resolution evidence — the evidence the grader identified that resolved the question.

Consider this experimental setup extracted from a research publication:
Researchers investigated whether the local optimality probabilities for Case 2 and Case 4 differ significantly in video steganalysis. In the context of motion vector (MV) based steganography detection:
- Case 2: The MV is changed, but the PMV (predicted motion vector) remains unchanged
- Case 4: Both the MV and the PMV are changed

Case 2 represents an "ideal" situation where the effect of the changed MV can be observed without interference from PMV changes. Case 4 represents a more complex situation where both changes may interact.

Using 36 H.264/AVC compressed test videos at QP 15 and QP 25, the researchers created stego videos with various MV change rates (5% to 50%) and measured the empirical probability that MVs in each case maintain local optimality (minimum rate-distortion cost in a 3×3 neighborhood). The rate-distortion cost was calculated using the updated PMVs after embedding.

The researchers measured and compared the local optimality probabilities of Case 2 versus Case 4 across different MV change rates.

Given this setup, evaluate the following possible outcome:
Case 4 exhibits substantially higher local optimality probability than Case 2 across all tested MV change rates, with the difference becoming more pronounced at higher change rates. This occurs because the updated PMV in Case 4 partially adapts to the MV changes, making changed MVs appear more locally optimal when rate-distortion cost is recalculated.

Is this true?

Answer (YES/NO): NO